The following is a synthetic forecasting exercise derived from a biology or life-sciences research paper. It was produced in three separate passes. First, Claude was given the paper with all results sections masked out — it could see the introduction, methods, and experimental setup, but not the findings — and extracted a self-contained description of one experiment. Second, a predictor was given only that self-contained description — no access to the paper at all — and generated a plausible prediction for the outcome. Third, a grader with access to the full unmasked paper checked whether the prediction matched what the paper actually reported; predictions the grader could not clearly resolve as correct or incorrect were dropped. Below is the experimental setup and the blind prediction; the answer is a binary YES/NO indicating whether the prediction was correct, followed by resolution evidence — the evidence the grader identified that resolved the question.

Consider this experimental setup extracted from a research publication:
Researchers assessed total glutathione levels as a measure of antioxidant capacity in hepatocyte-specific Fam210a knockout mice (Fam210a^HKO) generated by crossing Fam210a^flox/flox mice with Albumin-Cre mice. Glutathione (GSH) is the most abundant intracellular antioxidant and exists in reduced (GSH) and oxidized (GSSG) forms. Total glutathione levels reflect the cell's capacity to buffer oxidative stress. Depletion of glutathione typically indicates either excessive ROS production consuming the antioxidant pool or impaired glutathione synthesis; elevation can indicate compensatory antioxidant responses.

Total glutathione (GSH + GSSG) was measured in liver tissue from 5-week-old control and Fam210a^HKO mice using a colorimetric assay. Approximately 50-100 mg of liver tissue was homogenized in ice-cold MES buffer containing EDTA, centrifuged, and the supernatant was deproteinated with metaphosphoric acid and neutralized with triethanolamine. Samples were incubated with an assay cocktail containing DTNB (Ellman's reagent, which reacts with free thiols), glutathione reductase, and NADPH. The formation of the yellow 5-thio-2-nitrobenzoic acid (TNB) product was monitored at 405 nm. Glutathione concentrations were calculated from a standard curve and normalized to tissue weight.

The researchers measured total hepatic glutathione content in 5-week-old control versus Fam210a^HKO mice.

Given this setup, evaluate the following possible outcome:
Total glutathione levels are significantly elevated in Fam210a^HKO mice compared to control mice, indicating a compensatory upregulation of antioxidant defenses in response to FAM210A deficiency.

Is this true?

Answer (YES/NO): NO